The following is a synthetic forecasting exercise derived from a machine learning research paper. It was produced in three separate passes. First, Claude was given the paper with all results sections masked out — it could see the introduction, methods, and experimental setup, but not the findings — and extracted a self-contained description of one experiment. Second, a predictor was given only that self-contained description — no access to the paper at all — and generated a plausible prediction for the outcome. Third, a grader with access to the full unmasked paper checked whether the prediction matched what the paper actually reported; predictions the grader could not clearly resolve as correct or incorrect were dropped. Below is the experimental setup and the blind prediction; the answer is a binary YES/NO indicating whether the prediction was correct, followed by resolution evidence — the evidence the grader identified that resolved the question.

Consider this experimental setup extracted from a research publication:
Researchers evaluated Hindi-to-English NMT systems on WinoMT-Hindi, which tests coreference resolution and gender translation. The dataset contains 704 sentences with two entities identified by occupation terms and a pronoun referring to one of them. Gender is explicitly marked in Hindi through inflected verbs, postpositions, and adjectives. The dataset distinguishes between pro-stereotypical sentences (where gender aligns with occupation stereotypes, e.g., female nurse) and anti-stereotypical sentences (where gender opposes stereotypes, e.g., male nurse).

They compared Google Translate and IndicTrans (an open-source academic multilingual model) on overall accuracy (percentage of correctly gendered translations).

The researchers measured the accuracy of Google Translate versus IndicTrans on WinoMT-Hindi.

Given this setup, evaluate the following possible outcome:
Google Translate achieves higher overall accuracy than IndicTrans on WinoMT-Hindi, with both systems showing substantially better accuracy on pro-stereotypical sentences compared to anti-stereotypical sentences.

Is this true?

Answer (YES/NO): NO